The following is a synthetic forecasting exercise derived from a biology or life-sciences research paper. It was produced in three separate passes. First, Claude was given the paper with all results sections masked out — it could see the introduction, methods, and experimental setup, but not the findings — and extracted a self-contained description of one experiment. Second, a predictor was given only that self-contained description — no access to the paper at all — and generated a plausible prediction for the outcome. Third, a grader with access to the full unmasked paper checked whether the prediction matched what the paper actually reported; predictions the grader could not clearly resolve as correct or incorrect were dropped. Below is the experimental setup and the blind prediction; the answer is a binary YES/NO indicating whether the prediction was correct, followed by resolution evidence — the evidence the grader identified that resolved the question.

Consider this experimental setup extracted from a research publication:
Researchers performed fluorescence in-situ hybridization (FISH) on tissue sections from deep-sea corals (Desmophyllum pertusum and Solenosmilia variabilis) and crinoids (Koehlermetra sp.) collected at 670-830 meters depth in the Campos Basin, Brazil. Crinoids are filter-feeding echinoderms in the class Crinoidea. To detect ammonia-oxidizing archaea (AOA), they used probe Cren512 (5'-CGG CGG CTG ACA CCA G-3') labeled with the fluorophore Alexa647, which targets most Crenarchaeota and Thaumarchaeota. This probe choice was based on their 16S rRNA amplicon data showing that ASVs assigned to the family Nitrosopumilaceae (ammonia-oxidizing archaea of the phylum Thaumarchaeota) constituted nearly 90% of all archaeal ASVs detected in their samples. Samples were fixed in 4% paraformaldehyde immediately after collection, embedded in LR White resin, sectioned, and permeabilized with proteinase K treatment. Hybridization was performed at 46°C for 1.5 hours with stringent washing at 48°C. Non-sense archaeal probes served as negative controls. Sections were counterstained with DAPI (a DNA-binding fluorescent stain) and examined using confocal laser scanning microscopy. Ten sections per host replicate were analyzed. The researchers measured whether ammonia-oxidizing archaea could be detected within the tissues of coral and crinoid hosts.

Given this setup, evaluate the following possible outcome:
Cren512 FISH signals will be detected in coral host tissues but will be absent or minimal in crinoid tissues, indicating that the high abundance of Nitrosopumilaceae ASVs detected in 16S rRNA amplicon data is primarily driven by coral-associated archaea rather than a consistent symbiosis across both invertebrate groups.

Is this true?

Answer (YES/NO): NO